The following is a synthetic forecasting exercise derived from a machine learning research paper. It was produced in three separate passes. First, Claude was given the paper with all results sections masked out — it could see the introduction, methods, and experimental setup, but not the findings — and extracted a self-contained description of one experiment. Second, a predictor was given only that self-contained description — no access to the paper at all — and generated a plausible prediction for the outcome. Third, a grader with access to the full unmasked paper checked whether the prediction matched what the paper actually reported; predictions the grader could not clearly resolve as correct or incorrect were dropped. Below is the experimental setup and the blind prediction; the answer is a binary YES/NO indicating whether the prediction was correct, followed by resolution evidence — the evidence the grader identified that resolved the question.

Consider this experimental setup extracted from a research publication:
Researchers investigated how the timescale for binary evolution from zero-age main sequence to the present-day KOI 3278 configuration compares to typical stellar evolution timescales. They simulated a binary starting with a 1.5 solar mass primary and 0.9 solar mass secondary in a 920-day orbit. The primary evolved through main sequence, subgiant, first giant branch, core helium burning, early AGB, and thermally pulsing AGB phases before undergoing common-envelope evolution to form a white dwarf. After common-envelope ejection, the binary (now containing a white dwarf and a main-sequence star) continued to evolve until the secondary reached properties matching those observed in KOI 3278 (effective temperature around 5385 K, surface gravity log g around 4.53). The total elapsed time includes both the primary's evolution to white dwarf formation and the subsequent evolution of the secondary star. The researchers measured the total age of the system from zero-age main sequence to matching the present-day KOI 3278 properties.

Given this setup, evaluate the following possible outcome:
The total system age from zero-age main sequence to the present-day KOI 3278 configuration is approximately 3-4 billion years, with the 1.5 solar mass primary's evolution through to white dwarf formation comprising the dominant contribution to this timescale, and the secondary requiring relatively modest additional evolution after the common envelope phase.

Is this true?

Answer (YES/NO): NO